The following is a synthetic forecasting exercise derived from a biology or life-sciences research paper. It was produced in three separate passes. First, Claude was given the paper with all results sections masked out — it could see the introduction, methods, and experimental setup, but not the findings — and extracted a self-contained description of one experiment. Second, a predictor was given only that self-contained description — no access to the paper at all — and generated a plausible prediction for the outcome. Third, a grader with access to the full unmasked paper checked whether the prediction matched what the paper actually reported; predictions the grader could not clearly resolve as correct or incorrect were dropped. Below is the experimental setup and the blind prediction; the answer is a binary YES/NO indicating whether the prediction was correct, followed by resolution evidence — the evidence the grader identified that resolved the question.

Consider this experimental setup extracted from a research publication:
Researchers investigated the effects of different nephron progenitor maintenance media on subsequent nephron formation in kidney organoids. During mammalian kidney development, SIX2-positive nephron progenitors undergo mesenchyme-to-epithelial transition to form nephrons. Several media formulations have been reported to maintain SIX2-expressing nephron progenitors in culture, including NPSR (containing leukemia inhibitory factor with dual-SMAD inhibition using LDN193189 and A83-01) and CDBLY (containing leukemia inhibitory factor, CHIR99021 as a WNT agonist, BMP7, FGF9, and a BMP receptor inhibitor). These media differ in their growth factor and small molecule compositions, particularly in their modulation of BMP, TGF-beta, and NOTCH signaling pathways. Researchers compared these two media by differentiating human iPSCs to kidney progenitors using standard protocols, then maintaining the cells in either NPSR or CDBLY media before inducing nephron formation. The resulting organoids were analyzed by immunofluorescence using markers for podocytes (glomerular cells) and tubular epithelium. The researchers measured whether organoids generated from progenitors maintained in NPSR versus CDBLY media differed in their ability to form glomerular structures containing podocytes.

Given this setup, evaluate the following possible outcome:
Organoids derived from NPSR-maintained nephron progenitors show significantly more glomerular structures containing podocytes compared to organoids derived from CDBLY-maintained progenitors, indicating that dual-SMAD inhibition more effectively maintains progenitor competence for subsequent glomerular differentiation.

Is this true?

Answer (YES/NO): NO